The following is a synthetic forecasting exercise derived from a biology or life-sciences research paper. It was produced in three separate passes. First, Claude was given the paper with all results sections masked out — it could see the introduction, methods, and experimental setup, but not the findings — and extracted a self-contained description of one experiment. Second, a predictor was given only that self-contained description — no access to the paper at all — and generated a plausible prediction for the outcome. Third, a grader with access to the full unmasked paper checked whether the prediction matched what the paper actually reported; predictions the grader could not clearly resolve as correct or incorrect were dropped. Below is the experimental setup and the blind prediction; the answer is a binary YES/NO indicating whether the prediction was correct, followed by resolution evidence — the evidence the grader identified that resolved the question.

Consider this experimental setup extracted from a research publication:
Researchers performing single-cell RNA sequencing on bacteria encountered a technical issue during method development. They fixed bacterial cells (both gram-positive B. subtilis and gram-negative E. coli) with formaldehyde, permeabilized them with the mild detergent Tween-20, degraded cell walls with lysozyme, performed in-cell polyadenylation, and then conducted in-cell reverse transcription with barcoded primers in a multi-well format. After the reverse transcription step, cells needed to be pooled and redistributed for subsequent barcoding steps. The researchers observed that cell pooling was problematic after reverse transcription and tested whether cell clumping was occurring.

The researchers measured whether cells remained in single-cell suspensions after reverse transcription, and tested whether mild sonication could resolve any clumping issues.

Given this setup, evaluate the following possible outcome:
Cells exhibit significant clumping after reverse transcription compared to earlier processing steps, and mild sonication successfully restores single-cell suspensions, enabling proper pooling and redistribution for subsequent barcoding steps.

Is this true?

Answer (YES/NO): YES